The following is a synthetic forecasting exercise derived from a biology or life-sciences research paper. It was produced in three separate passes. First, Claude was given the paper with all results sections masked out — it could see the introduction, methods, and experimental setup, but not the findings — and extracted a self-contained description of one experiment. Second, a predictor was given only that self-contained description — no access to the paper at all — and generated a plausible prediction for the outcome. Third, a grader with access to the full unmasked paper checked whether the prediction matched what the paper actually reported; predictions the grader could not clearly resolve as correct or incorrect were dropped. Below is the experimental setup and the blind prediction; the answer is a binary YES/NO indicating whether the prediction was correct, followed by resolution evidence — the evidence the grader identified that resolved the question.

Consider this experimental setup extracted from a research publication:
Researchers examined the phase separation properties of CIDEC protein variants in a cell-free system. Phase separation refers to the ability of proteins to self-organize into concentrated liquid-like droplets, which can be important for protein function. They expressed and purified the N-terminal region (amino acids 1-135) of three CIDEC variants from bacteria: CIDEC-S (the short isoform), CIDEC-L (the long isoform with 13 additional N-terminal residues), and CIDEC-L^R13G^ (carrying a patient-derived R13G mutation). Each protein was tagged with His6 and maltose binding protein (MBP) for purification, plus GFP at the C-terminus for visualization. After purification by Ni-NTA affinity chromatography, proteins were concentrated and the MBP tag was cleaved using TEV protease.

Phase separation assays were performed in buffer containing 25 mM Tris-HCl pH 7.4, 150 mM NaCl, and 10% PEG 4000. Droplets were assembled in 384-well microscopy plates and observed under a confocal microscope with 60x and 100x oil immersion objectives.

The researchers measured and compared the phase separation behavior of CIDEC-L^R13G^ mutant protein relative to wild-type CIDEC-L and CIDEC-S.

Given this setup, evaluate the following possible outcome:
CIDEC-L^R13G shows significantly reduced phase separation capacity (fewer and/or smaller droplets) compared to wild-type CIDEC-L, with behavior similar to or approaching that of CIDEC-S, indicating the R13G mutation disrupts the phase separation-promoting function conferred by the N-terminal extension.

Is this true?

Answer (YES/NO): NO